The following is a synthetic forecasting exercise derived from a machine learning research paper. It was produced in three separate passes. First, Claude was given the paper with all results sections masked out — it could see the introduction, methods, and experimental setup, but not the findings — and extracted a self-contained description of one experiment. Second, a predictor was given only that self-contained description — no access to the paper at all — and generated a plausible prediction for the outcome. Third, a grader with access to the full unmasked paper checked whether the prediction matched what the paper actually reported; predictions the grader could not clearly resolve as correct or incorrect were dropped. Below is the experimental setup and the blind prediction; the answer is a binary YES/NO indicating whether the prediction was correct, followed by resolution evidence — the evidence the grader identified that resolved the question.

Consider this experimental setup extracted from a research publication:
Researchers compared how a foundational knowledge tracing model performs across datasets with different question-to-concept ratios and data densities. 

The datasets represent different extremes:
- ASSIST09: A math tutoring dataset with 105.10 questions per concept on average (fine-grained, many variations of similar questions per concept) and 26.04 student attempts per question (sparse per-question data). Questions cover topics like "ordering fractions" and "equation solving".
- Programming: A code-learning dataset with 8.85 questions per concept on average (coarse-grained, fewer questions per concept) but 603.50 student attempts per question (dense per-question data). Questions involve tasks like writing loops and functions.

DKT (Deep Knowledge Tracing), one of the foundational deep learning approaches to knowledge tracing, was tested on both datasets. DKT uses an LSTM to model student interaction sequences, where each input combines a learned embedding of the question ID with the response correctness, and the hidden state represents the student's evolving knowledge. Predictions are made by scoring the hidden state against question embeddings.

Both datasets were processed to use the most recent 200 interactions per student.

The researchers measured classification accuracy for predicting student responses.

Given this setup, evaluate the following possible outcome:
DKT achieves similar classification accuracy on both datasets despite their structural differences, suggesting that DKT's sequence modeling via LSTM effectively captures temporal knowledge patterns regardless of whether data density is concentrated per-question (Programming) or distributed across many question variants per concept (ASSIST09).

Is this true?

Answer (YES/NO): NO